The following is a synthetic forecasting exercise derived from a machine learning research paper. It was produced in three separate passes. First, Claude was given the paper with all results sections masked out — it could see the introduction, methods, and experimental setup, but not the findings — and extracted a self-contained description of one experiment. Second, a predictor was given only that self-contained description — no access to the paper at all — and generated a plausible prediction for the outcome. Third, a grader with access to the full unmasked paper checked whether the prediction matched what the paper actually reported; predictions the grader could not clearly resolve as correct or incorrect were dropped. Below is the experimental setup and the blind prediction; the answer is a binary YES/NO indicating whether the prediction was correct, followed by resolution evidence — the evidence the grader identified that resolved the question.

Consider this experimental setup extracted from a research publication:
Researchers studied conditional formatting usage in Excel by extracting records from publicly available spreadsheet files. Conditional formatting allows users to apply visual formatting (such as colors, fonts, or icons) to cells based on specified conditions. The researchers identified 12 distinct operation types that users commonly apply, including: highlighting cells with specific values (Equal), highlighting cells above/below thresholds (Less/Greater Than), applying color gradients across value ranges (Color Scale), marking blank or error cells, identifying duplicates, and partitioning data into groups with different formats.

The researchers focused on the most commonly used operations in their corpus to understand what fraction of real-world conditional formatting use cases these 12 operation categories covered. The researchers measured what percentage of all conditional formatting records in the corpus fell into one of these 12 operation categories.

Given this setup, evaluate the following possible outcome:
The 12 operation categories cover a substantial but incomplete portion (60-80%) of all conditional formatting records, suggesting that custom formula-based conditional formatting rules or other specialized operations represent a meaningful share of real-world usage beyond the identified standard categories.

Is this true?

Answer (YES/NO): NO